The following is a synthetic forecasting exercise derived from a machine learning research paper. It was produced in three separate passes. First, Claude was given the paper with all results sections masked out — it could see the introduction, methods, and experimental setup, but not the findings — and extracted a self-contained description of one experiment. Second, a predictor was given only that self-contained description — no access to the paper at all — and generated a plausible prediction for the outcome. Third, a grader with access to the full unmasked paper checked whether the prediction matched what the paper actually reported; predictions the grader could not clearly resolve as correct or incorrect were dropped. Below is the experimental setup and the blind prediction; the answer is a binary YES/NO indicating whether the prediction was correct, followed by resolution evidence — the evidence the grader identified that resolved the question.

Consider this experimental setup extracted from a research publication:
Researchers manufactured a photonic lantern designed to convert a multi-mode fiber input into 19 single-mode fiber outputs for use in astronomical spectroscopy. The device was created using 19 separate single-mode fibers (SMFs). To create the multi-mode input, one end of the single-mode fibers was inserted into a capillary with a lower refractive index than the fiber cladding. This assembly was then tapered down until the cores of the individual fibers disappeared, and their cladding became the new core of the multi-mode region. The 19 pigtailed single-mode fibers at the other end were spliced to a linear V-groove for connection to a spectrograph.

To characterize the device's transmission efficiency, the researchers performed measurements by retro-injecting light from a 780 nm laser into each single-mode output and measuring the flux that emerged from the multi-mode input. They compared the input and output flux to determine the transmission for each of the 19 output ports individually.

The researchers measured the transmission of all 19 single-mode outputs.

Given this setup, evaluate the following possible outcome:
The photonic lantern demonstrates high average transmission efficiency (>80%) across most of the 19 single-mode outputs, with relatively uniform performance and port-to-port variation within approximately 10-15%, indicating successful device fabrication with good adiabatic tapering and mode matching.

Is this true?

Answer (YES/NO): YES